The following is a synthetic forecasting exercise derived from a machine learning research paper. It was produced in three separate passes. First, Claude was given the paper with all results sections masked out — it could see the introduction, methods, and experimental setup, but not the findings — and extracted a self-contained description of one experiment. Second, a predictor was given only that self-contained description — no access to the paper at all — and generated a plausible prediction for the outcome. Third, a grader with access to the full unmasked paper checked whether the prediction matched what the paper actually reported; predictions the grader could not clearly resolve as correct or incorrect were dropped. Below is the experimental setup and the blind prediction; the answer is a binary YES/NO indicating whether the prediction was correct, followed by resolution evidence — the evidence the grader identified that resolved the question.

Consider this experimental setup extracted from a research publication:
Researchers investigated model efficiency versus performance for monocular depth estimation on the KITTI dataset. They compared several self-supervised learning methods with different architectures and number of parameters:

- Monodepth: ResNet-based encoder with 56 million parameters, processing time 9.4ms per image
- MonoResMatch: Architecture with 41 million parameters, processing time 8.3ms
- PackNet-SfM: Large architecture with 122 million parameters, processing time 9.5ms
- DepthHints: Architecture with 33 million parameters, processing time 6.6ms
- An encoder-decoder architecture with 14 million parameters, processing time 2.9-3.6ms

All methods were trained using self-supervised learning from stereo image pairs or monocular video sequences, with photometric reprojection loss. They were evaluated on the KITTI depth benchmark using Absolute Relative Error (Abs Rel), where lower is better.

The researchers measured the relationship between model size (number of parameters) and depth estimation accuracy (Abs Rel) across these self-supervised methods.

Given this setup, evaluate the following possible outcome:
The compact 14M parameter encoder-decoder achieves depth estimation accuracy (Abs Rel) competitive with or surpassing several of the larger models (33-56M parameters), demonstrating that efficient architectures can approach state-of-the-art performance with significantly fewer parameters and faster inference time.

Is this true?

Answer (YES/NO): YES